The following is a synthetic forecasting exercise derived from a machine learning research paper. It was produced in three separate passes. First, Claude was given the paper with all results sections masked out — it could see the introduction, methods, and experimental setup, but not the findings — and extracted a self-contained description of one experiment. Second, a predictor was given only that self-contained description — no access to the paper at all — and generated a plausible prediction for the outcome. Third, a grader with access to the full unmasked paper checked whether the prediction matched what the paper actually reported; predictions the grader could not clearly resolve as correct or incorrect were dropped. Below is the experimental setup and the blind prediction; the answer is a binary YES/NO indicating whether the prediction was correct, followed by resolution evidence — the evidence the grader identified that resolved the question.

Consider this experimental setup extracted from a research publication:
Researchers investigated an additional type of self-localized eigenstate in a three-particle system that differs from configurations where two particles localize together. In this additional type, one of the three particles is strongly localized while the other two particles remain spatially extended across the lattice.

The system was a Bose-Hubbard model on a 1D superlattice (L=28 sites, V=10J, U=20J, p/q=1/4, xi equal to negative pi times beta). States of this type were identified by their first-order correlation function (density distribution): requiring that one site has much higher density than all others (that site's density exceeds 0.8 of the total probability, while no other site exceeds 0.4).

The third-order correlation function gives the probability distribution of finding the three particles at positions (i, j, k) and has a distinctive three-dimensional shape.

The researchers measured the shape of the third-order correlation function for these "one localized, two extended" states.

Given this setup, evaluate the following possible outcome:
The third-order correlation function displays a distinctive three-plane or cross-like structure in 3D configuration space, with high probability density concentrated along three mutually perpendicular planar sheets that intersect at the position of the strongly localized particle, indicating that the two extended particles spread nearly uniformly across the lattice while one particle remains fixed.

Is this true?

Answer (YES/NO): YES